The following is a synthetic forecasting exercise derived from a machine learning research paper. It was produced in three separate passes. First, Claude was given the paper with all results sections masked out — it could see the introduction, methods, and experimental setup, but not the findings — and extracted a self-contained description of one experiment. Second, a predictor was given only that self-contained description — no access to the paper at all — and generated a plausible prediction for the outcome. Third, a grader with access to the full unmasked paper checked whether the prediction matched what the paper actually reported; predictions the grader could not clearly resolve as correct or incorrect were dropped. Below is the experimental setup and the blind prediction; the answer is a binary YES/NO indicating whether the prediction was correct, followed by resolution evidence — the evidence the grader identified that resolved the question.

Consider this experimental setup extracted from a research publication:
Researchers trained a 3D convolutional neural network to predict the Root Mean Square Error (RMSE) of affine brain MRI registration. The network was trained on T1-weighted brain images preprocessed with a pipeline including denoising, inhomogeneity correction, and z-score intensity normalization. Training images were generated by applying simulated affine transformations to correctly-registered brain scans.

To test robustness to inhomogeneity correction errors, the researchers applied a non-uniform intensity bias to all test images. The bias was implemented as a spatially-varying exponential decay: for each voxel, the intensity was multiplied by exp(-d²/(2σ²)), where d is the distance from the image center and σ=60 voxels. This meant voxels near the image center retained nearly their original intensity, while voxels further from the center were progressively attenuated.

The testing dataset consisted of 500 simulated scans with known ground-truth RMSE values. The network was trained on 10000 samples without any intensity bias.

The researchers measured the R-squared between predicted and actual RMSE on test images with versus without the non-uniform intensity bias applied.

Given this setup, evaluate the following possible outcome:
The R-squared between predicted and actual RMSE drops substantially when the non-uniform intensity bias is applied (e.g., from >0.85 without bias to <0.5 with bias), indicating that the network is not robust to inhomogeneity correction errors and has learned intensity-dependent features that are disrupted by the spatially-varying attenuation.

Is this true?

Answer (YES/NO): NO